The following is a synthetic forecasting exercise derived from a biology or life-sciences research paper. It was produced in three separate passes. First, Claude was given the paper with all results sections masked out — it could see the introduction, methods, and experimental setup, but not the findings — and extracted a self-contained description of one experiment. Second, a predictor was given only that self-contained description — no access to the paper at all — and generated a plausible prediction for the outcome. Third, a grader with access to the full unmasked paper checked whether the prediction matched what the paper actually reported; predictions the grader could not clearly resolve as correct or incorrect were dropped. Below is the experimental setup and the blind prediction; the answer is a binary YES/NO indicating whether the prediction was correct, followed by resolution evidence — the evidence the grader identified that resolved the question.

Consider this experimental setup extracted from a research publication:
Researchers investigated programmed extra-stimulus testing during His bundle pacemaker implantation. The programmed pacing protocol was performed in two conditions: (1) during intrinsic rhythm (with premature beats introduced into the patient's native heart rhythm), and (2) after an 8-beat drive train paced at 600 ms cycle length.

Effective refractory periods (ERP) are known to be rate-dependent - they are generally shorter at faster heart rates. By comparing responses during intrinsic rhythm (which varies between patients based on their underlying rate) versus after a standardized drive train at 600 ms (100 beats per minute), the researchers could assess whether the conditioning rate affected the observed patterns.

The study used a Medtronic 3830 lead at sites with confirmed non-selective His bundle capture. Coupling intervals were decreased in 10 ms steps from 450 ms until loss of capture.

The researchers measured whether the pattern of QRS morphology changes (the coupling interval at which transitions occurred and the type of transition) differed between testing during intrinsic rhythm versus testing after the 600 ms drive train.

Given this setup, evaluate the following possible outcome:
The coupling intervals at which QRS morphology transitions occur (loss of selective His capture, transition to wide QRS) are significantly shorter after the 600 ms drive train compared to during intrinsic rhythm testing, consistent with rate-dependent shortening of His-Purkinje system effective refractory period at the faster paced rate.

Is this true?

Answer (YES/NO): YES